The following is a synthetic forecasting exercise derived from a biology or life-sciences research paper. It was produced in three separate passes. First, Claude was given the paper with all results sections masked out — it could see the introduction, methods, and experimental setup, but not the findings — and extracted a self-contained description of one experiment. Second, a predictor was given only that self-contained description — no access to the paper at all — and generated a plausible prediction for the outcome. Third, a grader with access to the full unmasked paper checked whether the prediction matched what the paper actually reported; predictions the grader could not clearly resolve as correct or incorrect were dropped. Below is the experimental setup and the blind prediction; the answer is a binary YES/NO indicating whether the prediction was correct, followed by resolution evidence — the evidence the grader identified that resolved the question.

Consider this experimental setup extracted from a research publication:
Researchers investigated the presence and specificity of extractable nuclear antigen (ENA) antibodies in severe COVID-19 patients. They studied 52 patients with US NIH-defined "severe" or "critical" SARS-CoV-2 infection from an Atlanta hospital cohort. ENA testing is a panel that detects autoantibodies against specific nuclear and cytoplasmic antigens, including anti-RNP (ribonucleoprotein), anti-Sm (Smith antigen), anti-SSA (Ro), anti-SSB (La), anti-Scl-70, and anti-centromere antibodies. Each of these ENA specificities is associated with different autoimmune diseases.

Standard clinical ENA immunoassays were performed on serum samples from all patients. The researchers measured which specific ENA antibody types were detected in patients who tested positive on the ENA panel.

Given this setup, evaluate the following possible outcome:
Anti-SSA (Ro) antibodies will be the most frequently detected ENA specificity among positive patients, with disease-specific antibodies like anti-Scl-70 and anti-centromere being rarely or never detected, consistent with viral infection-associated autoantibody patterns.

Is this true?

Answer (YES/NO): NO